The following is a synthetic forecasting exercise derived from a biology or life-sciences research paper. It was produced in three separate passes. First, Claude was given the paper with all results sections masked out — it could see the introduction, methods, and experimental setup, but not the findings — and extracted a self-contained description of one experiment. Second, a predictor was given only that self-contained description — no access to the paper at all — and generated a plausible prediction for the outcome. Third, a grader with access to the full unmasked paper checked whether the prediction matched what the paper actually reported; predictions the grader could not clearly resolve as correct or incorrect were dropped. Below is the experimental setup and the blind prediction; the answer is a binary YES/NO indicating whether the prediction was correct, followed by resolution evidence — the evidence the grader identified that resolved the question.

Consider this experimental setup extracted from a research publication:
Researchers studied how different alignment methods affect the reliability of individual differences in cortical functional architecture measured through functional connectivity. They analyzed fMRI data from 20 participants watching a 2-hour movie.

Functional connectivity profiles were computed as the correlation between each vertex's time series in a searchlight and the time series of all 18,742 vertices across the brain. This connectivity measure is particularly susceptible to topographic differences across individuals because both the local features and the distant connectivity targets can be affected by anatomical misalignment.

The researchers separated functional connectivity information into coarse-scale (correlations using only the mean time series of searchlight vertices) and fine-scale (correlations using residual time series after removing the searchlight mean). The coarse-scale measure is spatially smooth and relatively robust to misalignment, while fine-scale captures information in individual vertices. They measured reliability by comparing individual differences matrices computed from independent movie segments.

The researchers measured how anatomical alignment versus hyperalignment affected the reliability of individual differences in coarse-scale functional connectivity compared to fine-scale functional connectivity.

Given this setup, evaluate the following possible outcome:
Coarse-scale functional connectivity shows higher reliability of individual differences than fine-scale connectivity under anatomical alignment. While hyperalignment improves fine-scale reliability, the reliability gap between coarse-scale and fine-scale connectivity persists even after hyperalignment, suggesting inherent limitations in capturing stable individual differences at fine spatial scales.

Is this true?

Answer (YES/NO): NO